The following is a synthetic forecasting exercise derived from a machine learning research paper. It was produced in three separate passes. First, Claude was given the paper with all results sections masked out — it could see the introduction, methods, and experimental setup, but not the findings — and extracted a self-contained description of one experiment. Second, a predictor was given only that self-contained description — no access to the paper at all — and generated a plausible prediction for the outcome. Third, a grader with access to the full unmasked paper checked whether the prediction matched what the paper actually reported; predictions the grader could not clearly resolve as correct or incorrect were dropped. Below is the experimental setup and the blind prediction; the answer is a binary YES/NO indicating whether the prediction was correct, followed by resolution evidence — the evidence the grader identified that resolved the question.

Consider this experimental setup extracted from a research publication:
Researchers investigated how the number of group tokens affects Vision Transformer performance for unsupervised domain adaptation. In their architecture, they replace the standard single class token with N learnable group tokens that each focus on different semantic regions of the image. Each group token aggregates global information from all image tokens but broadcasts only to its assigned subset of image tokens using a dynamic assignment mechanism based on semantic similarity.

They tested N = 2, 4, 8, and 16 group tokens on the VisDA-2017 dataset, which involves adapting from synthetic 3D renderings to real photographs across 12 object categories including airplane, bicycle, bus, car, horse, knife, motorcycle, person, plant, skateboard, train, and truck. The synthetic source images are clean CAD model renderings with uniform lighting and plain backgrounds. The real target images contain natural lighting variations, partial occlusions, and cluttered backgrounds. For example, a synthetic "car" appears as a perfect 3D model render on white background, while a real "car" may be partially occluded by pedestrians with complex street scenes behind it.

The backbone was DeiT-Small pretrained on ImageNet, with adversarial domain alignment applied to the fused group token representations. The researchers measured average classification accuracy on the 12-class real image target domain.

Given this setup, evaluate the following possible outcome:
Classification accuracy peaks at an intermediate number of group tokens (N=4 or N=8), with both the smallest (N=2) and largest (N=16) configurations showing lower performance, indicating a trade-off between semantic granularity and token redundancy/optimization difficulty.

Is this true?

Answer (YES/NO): YES